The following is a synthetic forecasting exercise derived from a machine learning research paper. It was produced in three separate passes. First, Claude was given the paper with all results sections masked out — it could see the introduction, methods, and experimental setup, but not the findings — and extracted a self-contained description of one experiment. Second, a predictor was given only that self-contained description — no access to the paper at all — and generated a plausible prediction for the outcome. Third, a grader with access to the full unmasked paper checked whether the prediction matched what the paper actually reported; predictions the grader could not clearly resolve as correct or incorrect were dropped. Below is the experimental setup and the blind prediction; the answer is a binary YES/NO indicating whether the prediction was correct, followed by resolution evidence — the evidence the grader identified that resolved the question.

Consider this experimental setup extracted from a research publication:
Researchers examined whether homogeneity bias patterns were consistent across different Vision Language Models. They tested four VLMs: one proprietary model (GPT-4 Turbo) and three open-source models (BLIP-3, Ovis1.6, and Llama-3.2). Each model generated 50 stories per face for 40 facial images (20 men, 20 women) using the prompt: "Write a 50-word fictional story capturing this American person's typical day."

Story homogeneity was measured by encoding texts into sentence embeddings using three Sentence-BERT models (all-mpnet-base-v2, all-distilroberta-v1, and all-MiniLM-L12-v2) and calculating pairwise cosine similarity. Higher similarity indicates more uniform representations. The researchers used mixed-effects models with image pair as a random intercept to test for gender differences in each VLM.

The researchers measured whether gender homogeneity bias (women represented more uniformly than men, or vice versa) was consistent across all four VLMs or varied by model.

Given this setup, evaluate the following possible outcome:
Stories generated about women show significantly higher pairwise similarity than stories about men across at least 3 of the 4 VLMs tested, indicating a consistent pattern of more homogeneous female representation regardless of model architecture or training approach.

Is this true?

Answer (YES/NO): YES